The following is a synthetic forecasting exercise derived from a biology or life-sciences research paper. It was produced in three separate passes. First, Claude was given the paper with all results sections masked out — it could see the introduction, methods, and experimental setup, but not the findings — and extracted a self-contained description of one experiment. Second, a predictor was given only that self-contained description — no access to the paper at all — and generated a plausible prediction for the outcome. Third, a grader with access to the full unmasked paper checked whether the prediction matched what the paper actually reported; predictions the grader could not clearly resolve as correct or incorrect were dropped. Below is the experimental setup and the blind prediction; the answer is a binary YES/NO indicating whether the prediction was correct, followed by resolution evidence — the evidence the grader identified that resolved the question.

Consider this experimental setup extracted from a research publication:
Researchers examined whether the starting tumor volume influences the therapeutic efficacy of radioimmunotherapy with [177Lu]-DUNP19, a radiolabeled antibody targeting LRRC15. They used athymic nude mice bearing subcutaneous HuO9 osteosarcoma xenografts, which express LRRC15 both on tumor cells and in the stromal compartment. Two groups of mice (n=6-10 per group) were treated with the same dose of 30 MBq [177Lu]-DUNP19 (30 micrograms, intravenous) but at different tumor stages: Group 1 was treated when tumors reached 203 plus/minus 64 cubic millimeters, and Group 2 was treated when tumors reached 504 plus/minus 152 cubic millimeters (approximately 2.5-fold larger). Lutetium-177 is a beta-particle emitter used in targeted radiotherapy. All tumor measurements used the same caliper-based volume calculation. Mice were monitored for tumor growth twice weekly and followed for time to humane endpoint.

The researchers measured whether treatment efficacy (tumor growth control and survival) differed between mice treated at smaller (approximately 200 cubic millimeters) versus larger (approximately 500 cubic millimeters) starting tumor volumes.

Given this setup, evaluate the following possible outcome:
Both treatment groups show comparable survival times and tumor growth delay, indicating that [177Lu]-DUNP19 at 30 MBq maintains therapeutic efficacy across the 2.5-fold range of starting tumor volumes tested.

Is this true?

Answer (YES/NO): NO